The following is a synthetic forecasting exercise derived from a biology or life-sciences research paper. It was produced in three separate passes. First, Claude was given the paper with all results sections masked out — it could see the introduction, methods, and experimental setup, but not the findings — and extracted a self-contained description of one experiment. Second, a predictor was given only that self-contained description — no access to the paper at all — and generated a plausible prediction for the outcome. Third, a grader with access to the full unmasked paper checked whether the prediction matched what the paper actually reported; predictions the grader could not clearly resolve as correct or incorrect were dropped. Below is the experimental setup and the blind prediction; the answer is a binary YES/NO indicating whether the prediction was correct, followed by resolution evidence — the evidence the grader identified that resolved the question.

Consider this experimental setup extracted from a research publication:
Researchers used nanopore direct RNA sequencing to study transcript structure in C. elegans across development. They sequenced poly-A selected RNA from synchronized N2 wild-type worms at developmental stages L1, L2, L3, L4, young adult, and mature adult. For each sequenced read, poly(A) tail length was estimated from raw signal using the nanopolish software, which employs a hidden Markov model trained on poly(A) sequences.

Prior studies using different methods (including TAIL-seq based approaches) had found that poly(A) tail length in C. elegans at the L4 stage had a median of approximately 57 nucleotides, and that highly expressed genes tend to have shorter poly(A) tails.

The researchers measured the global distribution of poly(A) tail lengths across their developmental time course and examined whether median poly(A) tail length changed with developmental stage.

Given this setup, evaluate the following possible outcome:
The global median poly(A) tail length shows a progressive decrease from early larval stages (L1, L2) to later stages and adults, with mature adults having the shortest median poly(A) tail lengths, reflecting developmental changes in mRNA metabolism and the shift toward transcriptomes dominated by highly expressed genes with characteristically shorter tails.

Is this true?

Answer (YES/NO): NO